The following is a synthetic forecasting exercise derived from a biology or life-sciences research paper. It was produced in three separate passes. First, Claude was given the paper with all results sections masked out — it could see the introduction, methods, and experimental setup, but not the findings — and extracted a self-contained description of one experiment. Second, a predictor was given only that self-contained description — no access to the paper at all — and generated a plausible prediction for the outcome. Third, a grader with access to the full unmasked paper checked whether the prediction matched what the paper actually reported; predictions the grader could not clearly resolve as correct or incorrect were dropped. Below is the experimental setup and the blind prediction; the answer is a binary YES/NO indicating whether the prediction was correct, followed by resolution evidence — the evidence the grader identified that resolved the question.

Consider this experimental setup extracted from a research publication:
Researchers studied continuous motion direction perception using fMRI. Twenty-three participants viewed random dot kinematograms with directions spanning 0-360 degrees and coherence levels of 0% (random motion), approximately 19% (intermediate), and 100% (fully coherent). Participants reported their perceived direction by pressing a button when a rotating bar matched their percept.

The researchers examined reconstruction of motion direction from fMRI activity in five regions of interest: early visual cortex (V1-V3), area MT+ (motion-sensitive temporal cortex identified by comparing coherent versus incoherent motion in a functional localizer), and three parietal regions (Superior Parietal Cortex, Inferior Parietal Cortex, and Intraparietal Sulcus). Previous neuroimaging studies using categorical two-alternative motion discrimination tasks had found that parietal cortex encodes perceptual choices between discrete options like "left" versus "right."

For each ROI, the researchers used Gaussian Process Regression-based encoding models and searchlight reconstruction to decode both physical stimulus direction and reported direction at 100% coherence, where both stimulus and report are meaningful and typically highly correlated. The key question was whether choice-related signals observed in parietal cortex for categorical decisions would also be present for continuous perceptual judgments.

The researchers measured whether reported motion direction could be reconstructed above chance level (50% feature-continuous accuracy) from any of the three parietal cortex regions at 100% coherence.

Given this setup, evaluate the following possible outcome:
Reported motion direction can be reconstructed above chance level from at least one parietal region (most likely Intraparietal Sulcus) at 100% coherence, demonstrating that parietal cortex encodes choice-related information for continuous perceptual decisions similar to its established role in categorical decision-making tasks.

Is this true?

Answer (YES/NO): NO